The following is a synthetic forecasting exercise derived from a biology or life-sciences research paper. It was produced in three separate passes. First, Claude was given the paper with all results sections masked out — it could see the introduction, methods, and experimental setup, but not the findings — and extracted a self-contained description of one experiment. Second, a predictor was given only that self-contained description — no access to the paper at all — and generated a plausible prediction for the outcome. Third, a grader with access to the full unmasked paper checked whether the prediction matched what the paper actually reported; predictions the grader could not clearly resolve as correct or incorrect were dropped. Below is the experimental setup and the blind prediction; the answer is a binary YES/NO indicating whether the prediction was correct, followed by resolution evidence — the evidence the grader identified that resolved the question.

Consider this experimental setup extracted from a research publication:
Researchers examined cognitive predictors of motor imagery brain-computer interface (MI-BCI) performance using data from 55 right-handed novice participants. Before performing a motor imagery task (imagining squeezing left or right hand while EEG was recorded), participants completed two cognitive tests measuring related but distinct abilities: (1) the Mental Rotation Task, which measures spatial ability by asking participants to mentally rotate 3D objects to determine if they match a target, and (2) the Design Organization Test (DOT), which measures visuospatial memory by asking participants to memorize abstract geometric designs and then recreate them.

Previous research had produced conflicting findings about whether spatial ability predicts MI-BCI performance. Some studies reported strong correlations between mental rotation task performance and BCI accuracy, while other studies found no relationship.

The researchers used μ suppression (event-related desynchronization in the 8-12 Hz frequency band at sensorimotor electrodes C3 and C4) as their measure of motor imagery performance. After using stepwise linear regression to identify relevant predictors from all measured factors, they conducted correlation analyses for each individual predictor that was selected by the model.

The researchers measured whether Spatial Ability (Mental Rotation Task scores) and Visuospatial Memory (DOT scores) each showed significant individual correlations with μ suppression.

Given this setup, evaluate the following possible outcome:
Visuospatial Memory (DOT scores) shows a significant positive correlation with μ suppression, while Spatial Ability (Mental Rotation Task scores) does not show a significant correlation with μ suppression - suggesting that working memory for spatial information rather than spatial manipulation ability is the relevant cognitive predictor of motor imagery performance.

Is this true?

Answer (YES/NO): YES